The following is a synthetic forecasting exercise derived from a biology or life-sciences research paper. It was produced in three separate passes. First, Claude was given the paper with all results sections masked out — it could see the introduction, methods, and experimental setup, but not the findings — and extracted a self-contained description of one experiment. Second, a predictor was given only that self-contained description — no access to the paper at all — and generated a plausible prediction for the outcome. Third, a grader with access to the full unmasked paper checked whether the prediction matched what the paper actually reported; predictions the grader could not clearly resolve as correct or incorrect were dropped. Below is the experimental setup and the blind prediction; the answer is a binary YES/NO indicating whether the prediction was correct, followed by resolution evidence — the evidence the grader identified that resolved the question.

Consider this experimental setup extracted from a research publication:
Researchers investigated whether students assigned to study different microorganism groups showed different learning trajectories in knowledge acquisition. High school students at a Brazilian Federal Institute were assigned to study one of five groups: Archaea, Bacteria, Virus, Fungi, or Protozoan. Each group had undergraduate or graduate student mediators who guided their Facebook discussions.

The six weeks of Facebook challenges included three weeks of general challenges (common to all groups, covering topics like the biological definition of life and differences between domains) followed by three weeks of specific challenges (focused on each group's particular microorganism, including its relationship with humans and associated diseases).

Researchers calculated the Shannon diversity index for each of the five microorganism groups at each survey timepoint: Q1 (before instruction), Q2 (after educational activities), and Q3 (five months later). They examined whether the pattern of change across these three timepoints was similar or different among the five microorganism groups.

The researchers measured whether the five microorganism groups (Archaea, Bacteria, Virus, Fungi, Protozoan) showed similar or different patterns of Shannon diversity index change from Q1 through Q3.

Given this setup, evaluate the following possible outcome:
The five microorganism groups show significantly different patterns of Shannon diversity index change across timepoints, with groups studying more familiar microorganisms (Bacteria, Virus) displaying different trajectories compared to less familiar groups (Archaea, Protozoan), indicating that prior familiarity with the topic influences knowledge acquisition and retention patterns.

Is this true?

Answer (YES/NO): NO